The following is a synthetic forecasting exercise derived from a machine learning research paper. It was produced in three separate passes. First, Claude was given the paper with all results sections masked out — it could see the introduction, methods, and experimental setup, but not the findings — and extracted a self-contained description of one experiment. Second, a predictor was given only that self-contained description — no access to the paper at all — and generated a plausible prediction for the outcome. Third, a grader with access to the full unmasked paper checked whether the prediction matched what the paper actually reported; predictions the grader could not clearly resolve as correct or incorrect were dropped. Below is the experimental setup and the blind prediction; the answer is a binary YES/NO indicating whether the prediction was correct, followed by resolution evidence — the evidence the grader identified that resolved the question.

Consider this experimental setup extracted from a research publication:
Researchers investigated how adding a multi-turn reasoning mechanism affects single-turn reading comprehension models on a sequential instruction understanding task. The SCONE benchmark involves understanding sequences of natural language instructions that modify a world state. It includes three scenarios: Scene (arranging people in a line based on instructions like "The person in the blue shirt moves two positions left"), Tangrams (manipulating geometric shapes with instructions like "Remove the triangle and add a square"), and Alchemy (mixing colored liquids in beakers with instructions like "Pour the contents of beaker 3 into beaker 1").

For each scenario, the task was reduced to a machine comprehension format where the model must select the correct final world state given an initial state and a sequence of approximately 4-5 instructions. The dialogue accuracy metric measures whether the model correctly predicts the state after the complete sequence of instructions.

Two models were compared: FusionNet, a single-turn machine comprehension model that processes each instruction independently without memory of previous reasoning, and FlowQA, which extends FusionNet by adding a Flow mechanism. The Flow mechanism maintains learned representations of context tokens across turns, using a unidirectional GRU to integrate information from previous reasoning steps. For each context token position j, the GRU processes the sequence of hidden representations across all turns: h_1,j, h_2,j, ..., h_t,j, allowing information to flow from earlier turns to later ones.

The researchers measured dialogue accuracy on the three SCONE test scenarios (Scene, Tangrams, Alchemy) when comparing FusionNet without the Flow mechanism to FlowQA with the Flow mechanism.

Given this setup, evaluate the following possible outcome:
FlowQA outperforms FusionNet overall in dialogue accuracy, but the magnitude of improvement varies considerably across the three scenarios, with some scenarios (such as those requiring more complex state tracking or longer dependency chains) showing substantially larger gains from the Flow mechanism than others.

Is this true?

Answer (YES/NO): YES